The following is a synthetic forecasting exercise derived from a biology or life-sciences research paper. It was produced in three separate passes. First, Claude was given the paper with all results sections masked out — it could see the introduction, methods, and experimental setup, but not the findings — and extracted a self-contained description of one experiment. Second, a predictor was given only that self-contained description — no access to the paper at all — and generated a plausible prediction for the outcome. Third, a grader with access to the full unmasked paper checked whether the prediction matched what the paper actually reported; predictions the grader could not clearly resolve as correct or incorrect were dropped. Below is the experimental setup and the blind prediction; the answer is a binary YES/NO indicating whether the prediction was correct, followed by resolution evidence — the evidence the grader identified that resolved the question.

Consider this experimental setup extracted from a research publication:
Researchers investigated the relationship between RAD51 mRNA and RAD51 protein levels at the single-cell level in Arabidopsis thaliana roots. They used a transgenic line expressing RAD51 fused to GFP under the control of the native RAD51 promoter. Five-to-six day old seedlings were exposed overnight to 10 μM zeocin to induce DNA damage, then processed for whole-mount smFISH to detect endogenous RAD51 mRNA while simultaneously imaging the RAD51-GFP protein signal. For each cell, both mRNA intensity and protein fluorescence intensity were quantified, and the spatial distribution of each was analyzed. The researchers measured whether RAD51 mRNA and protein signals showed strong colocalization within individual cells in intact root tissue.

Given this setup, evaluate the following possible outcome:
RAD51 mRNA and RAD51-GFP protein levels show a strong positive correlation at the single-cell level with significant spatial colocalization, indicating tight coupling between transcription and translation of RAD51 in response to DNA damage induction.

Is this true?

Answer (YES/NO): NO